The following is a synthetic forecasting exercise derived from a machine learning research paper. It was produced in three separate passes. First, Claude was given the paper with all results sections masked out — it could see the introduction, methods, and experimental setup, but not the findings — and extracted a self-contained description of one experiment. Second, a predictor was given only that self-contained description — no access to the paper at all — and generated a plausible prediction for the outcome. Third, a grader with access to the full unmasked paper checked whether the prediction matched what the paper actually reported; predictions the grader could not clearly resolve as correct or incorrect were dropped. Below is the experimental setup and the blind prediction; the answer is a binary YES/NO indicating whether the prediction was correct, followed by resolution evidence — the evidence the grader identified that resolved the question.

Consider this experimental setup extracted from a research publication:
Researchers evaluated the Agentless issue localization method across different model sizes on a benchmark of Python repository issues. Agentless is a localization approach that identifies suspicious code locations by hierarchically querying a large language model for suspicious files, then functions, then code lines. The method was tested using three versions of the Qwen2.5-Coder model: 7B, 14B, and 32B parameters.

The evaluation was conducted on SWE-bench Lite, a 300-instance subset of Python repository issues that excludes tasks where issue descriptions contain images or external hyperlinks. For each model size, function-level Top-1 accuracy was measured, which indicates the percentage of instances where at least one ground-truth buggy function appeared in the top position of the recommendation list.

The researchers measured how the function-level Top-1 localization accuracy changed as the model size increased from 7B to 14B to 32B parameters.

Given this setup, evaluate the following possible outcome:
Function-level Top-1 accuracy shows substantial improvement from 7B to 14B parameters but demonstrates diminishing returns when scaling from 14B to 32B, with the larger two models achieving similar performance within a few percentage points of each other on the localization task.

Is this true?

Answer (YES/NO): NO